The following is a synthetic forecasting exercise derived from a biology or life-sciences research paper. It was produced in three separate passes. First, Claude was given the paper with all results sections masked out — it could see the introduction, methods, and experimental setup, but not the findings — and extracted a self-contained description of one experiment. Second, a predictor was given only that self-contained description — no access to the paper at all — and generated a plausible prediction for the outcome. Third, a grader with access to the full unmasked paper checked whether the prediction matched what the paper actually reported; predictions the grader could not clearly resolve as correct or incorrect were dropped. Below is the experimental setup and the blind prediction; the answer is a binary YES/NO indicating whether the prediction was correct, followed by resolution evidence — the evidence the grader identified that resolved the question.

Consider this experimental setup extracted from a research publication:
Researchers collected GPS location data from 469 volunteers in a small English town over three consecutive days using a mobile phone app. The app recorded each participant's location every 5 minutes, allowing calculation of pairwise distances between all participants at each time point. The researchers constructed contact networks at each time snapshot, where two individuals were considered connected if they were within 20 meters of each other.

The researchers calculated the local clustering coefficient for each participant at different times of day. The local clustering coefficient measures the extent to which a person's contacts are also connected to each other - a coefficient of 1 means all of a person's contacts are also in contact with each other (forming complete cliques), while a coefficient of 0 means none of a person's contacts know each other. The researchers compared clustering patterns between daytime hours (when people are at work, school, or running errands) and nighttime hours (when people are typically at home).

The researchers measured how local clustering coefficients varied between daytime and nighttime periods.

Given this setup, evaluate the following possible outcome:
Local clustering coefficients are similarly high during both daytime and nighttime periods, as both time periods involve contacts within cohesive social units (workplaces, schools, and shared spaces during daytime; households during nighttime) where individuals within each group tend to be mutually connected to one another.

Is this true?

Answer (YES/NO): NO